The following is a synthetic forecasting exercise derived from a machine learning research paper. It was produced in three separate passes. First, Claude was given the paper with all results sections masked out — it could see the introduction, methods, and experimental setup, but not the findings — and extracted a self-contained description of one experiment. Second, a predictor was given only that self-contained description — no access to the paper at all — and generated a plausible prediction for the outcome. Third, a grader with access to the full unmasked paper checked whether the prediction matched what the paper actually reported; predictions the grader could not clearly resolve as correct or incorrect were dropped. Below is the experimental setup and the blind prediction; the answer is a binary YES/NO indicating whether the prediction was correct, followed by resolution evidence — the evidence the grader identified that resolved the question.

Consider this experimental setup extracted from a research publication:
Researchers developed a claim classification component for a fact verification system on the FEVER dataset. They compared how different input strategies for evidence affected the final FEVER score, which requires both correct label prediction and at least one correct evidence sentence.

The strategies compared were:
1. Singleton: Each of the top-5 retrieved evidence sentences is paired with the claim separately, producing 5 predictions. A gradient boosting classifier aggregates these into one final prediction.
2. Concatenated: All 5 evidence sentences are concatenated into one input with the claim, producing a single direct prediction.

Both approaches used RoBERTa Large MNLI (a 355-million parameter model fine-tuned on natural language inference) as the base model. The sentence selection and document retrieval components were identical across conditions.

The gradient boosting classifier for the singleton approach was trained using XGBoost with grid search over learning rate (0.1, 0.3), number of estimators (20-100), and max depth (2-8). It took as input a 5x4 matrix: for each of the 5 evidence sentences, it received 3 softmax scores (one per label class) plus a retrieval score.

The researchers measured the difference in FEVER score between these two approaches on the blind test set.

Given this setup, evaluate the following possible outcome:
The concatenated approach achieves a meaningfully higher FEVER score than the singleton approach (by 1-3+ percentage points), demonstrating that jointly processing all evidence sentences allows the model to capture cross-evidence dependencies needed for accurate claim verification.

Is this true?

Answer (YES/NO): NO